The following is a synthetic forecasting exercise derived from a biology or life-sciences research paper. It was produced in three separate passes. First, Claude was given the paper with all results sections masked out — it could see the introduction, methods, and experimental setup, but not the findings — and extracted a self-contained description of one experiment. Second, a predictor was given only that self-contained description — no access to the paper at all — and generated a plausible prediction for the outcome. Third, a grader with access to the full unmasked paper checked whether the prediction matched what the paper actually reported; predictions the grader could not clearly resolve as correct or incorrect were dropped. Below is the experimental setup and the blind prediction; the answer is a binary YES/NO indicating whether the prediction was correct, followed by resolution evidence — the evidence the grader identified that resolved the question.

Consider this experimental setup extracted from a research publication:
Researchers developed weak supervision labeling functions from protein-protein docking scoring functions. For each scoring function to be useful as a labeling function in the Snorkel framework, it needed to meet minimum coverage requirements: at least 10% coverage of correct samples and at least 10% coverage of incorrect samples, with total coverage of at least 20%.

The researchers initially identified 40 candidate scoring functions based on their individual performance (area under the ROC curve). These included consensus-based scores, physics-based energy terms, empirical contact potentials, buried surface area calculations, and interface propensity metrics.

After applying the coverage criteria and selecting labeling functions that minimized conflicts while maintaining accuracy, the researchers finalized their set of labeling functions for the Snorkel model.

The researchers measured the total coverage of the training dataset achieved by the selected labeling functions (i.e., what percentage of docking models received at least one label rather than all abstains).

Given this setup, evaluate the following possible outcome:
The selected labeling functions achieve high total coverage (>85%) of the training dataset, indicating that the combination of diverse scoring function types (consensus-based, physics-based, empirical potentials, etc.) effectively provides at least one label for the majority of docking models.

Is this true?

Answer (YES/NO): NO